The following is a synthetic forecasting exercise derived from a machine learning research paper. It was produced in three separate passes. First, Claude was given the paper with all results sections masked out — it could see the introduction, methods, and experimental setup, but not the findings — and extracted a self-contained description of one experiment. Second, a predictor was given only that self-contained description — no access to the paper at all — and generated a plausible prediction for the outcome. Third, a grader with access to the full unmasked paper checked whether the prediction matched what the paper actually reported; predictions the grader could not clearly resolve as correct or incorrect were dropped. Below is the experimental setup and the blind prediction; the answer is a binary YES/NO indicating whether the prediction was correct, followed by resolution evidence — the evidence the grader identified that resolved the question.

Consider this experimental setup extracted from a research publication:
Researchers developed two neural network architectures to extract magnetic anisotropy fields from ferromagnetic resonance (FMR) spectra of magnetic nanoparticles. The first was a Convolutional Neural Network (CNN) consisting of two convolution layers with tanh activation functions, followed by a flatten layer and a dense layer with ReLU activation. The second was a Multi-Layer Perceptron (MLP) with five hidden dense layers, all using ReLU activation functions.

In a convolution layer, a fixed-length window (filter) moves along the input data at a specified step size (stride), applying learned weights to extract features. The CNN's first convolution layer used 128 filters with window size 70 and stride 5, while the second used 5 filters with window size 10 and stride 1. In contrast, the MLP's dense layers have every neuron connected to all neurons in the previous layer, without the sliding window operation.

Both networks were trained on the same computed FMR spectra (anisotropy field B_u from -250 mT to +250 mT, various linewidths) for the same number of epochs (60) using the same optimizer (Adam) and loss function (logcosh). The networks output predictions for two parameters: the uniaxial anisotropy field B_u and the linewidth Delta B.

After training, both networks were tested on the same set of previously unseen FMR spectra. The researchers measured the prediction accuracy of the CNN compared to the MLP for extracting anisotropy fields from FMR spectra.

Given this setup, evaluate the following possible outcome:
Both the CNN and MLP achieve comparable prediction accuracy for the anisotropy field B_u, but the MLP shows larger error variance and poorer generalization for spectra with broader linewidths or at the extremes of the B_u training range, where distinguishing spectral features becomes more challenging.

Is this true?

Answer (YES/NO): NO